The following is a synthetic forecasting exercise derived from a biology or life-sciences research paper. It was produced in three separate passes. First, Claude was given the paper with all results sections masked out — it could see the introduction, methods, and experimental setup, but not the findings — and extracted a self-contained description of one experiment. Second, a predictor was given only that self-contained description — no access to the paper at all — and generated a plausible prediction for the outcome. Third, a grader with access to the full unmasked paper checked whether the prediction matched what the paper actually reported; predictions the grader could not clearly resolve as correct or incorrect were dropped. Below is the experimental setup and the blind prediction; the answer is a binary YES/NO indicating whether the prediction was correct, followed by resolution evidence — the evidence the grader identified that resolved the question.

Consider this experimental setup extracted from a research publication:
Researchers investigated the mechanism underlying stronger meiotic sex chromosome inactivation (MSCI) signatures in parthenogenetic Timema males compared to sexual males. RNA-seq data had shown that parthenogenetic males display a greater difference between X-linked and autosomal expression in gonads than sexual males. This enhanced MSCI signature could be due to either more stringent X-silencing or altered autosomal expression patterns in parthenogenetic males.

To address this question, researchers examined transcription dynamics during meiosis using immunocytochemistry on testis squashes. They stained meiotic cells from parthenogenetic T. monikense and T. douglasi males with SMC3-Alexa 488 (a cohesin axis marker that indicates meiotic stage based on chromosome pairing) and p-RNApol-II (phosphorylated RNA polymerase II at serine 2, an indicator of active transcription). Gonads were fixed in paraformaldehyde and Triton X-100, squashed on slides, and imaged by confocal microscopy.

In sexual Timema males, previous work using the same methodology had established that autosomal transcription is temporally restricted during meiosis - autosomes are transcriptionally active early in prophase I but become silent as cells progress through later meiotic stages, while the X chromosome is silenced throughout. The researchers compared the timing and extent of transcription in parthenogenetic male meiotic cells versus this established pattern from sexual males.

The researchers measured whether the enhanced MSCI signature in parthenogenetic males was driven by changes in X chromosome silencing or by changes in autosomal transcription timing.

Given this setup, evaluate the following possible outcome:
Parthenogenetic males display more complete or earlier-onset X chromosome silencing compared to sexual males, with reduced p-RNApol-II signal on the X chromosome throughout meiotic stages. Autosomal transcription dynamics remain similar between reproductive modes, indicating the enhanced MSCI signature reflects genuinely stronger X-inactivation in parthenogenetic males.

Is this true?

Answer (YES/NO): NO